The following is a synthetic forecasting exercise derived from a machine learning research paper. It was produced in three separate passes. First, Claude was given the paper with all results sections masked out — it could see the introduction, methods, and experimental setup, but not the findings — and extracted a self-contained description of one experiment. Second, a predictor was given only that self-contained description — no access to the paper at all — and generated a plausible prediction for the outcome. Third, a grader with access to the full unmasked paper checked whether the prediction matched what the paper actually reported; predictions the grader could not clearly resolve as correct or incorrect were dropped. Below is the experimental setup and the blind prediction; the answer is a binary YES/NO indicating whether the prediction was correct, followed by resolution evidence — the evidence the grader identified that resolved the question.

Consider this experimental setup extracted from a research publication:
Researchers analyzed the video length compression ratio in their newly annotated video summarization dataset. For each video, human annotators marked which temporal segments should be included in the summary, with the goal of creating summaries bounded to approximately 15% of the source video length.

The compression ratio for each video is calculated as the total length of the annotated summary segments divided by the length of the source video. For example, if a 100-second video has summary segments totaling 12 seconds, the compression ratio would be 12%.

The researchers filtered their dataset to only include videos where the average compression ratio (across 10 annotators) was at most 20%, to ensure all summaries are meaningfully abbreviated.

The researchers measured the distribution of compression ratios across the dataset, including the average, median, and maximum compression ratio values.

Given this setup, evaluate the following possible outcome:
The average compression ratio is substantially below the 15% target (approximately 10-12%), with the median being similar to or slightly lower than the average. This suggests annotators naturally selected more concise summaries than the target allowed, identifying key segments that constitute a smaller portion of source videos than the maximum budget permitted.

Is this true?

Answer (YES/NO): NO